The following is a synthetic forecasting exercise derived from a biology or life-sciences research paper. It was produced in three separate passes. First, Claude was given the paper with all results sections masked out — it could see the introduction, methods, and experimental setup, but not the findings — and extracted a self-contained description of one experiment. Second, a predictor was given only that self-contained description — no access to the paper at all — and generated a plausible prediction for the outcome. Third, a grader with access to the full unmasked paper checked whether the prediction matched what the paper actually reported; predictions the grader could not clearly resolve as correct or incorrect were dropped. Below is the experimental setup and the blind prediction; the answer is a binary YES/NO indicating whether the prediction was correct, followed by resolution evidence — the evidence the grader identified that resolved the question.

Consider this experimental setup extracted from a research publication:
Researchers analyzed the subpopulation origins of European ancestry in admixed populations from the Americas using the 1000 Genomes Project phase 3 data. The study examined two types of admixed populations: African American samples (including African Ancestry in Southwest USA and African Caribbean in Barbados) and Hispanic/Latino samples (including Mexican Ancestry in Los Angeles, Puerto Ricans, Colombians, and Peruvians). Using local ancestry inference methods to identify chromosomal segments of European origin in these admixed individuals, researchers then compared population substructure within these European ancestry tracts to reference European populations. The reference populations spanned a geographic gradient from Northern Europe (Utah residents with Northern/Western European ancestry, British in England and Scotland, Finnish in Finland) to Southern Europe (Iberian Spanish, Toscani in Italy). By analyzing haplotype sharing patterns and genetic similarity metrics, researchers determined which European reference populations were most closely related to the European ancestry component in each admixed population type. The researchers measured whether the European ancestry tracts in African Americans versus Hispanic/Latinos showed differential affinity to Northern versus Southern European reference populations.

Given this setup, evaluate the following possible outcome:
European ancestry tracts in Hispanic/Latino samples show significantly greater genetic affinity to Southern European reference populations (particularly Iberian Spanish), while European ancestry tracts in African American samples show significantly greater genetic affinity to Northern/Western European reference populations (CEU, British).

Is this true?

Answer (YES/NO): YES